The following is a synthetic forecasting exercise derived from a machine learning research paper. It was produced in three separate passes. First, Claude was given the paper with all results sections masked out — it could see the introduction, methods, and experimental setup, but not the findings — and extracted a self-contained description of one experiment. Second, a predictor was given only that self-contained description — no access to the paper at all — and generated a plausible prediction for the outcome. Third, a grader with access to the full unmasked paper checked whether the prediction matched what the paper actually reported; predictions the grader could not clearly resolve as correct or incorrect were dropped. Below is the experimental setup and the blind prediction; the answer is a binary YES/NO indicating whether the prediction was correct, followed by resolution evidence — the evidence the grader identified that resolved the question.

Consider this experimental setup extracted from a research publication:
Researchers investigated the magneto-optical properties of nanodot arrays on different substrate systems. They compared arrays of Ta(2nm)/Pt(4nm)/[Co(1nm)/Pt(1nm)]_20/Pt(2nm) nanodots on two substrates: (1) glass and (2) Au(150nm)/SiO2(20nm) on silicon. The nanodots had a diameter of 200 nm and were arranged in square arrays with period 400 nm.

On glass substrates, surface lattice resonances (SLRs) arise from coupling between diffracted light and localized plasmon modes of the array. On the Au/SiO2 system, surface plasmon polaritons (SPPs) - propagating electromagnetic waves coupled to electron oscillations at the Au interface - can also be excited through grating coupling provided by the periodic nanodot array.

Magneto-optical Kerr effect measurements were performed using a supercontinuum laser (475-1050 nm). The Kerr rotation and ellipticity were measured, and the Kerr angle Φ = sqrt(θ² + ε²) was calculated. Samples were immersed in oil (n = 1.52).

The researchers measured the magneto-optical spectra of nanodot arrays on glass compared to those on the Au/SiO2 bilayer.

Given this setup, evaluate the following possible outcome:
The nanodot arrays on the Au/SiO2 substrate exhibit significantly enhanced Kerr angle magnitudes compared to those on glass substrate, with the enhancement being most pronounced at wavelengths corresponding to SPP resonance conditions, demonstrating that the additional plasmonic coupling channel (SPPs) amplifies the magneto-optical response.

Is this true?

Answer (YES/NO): NO